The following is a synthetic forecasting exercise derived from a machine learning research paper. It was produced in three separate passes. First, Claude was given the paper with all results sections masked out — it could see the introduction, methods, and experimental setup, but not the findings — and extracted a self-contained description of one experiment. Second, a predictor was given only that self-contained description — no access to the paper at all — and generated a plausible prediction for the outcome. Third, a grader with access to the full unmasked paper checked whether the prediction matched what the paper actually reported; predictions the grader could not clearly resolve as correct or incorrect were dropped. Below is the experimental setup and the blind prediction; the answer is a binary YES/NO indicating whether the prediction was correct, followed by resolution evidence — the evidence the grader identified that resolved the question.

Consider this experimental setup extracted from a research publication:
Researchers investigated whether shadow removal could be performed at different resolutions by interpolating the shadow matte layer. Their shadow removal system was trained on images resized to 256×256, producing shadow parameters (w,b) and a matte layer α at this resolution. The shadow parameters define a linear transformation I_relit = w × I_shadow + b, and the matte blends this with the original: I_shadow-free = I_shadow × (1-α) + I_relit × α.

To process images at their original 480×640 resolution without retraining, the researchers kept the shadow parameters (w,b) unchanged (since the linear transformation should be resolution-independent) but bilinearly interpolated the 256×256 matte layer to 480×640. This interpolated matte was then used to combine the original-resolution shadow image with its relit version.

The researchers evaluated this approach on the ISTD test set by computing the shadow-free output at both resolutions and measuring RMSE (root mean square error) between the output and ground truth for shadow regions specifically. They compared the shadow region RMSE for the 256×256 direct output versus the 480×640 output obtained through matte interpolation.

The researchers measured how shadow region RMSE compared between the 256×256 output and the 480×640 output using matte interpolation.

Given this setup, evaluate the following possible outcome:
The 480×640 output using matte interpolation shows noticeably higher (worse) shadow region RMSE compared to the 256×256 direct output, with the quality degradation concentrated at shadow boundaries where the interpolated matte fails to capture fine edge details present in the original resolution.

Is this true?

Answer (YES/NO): NO